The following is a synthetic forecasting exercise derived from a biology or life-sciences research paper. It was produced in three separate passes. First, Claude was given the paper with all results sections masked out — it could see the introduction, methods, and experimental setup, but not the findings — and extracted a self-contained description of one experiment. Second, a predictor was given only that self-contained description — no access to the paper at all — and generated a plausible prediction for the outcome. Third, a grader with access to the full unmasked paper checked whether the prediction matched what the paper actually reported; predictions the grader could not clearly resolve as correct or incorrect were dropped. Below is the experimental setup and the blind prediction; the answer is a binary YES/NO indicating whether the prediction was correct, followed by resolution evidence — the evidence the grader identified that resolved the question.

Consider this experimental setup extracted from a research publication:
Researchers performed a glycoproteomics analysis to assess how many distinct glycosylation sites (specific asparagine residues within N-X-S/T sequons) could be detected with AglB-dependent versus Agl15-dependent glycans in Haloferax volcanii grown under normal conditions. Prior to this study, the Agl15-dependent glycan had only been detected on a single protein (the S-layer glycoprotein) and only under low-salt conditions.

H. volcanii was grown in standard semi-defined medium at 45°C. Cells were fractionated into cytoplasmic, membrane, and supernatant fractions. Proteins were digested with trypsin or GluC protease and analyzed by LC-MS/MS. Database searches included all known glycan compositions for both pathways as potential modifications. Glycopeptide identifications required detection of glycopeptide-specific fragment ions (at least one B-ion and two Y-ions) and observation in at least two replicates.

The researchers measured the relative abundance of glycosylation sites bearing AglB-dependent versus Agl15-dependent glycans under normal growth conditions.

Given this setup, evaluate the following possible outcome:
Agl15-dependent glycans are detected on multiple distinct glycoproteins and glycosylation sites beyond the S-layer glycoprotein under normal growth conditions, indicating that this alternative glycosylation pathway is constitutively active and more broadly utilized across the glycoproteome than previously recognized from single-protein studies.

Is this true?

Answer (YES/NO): YES